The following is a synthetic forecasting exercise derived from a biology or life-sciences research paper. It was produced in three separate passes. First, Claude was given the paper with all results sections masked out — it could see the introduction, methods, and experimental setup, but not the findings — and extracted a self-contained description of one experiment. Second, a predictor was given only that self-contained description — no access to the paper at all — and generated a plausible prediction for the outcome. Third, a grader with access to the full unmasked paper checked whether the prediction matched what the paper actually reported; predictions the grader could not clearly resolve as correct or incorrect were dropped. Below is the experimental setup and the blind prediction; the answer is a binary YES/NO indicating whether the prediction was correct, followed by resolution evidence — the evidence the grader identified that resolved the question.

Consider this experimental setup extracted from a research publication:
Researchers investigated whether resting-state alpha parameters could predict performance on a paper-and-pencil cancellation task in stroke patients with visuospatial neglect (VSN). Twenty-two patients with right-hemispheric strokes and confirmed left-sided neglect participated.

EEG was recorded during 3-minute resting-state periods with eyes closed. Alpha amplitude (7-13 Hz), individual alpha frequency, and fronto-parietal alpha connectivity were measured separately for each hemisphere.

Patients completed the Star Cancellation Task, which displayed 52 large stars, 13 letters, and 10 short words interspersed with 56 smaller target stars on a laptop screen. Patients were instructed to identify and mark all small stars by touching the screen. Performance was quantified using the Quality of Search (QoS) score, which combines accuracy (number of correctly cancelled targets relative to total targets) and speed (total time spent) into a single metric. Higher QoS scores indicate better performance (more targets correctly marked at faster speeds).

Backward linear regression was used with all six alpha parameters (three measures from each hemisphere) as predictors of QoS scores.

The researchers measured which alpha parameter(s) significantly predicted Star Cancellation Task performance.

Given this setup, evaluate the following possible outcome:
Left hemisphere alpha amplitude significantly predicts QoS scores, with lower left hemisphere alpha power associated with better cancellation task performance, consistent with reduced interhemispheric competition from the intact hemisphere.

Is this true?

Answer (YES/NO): YES